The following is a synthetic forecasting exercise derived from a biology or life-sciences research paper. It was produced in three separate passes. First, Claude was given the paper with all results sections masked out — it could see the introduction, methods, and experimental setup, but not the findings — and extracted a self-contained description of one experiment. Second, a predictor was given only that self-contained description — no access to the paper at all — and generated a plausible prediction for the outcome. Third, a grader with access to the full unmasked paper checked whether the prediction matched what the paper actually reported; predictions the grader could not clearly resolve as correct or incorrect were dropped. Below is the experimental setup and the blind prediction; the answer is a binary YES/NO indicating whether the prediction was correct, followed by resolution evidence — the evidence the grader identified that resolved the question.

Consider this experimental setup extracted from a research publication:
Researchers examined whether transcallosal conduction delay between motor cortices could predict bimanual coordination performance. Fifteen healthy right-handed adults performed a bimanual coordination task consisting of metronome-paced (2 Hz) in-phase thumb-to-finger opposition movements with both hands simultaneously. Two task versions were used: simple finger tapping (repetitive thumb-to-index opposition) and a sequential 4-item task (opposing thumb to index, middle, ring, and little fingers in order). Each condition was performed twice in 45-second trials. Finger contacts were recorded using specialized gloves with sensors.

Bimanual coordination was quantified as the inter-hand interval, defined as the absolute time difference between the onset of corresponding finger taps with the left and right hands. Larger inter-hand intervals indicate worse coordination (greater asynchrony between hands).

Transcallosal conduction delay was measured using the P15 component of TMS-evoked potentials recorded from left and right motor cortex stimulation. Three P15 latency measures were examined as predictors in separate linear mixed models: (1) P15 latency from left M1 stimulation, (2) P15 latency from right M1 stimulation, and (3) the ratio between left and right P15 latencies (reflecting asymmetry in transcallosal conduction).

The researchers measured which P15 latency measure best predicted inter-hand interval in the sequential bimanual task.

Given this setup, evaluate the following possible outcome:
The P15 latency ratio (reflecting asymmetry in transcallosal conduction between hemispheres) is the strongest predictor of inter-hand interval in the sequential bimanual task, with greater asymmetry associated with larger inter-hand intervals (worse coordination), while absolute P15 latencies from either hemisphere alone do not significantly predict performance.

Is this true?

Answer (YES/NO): NO